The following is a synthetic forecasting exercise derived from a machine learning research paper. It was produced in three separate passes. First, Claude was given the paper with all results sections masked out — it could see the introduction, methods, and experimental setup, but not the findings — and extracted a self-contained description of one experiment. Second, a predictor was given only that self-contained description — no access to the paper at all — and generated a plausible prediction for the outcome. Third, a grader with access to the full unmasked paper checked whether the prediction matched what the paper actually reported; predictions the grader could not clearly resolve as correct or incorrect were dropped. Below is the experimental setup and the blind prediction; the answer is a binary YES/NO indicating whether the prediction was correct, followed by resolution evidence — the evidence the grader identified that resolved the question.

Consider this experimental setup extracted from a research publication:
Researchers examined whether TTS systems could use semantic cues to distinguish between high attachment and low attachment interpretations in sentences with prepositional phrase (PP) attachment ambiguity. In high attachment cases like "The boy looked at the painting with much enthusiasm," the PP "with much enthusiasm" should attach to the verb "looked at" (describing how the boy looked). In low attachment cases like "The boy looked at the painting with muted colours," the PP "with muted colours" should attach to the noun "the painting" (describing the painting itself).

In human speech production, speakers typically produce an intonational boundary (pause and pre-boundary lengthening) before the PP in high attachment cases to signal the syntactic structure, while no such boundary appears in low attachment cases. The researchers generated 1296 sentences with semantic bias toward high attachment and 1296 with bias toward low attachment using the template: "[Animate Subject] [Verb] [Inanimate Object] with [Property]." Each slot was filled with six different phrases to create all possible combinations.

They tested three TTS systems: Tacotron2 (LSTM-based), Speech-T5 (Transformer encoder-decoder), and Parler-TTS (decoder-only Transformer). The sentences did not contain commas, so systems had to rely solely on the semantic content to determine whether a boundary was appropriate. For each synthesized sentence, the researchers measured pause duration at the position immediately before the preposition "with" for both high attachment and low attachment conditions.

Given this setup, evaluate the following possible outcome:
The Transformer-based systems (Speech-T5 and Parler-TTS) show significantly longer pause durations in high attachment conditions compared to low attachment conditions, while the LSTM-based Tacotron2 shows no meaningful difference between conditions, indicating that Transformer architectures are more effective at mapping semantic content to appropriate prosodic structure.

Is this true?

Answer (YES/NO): NO